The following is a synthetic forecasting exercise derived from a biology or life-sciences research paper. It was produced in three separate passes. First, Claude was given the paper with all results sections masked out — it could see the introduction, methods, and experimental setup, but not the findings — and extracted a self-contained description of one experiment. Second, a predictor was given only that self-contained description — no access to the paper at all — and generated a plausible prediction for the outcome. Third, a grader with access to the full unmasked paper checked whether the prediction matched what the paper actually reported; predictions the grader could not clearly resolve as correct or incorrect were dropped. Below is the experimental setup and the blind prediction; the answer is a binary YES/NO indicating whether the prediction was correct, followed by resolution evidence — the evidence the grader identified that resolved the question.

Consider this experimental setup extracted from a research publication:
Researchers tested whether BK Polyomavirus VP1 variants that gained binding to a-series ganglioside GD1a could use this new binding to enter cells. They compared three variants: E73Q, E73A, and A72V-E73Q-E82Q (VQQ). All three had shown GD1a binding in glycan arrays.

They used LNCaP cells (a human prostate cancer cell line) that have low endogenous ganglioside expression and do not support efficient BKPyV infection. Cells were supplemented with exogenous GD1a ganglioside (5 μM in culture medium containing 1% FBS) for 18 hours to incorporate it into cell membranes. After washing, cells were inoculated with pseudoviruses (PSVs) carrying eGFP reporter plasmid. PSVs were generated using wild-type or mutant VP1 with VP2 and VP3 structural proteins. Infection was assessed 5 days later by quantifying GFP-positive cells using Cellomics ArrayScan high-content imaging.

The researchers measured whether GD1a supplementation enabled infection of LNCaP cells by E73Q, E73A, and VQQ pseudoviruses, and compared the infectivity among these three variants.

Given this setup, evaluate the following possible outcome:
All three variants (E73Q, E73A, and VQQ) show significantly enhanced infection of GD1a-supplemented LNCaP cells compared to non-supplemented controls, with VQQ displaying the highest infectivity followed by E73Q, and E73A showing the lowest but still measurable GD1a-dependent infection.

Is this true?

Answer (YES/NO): NO